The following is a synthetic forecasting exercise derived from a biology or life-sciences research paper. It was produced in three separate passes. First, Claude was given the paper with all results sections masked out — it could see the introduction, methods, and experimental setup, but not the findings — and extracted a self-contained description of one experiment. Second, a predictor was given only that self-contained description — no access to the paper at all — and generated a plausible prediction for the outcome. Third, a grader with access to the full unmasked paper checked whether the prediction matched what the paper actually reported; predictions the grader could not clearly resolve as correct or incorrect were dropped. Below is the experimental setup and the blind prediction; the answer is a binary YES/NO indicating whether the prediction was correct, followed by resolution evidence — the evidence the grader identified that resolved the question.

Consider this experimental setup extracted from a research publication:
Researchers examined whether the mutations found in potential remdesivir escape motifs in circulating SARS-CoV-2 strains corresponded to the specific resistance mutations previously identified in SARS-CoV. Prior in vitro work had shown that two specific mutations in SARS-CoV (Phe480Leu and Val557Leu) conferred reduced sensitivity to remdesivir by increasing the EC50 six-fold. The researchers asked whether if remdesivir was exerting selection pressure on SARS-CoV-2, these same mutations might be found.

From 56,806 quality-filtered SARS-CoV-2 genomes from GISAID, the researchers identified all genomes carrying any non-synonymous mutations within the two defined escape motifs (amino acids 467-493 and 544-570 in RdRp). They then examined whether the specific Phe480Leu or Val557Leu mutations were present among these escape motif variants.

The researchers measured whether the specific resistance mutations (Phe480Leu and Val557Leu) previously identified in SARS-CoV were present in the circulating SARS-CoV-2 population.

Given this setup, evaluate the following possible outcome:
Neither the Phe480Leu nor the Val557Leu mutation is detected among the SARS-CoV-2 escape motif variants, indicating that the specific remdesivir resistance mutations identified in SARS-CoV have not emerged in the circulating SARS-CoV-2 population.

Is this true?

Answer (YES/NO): NO